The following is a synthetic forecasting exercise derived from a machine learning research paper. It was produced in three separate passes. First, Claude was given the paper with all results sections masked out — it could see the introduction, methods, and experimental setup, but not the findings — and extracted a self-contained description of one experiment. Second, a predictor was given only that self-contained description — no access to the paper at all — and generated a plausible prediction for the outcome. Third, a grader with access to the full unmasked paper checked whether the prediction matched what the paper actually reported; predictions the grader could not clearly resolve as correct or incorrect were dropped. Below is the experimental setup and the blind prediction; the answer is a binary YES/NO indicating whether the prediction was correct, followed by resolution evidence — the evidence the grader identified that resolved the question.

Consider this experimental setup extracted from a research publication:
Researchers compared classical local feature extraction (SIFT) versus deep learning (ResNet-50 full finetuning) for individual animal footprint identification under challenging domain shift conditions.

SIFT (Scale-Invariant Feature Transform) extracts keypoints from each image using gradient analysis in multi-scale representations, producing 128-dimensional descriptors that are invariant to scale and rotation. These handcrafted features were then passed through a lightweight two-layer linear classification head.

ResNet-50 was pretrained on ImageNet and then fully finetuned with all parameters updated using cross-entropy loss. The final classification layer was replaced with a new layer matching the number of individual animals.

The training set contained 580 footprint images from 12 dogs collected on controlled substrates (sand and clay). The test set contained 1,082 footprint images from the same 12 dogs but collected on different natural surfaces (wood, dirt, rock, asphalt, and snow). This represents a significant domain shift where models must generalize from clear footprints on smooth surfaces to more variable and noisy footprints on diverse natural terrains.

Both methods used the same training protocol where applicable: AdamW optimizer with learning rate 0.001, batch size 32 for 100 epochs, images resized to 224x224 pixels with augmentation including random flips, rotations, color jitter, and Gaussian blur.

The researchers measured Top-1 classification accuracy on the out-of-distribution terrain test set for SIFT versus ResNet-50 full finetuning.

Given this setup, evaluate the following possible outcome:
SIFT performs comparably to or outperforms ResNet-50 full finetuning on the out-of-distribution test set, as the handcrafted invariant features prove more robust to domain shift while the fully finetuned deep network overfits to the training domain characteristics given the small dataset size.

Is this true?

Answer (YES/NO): YES